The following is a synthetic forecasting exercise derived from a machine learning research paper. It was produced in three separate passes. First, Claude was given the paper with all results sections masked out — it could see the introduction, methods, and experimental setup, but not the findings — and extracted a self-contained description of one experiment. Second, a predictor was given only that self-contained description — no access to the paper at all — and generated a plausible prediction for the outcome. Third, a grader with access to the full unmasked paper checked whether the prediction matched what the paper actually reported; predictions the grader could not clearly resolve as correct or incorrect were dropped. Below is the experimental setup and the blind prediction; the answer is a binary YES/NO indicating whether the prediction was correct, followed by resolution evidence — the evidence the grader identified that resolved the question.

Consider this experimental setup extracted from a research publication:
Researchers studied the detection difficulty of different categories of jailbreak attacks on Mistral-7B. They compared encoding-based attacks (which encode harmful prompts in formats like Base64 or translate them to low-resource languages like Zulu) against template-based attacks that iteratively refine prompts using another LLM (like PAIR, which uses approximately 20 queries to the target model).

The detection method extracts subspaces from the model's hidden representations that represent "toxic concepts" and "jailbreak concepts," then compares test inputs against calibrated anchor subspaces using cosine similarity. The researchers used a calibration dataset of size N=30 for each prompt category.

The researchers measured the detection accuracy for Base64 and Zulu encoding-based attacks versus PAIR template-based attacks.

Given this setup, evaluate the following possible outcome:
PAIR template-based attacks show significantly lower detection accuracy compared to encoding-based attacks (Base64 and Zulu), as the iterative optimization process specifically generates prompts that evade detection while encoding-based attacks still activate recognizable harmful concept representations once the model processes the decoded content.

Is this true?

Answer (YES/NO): YES